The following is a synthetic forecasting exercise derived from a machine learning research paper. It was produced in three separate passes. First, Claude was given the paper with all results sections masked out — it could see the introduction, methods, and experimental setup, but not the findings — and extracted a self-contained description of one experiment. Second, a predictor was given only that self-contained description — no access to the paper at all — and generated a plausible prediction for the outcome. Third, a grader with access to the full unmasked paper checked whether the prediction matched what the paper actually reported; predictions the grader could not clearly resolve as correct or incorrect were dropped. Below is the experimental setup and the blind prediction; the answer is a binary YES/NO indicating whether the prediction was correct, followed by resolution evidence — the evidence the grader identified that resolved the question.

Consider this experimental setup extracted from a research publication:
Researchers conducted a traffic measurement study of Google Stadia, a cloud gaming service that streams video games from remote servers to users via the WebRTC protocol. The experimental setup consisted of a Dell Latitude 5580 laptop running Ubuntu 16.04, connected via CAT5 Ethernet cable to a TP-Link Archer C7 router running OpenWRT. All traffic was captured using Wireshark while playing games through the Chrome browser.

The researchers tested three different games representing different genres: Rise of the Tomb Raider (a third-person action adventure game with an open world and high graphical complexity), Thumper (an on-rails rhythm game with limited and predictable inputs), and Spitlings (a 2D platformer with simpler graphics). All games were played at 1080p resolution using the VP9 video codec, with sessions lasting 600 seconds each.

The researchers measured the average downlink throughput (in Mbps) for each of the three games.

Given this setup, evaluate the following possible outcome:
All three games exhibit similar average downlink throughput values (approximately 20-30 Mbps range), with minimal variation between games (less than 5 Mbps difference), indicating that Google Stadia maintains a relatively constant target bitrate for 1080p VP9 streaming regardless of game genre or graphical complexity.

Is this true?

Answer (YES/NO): NO